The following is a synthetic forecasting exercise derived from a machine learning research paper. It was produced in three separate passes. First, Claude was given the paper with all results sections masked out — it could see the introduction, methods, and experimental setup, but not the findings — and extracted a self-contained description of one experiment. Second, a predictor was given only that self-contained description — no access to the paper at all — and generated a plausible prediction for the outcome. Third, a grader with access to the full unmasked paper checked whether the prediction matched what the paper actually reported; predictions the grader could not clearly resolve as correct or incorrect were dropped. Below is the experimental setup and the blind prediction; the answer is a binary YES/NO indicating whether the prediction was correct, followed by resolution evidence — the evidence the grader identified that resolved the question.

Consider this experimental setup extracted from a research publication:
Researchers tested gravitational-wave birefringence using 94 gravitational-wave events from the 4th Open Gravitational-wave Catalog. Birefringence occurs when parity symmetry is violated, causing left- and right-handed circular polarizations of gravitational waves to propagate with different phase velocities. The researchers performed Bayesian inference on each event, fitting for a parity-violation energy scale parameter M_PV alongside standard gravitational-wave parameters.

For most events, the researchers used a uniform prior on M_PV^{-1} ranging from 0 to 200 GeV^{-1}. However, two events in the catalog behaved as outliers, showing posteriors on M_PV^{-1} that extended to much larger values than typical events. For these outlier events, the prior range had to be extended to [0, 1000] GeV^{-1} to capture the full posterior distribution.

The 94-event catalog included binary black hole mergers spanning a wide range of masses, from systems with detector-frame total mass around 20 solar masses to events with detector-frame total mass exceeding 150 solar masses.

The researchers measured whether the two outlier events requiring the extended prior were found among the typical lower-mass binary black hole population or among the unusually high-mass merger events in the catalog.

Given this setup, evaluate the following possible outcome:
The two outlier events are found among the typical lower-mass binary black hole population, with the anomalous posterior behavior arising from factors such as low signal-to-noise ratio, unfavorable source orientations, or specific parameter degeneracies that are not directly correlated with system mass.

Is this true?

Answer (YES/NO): NO